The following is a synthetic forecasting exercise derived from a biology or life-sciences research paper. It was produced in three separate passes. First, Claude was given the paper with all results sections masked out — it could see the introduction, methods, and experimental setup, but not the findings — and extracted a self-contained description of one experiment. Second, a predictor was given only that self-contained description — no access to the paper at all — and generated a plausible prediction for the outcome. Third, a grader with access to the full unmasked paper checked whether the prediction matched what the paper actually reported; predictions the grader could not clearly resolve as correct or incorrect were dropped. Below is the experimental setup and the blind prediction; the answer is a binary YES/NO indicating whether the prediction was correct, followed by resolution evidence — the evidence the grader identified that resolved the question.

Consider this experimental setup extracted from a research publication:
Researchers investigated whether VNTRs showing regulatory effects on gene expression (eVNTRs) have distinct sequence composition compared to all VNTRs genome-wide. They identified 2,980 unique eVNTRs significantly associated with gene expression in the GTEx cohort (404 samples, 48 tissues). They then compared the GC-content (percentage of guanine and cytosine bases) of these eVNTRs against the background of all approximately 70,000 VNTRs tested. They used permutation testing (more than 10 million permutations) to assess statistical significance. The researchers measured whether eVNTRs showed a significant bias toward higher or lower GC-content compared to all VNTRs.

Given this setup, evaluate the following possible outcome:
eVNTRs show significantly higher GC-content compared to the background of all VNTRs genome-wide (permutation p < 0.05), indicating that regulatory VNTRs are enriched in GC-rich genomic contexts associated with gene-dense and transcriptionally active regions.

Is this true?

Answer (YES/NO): YES